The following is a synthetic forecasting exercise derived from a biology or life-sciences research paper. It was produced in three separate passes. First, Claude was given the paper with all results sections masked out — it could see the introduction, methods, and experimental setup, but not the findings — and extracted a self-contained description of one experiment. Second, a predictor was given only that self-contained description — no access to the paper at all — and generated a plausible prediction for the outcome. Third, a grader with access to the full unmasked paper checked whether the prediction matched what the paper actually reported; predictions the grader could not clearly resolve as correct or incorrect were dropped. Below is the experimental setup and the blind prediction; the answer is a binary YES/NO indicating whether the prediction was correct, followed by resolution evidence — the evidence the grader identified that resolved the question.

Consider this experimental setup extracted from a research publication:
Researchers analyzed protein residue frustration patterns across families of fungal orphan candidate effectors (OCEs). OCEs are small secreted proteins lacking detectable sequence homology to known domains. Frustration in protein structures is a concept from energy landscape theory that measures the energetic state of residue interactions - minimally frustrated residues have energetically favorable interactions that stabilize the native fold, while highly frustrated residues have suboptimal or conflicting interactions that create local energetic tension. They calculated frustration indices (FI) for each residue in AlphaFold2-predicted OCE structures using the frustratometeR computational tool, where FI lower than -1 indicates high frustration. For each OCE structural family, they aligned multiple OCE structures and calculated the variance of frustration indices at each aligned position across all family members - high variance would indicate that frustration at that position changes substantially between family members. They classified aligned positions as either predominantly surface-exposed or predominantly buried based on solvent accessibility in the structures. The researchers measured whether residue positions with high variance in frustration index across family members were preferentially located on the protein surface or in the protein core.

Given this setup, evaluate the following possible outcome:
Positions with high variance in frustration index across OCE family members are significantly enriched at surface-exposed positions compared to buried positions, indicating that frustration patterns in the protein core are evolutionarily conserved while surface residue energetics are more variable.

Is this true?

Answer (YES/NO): YES